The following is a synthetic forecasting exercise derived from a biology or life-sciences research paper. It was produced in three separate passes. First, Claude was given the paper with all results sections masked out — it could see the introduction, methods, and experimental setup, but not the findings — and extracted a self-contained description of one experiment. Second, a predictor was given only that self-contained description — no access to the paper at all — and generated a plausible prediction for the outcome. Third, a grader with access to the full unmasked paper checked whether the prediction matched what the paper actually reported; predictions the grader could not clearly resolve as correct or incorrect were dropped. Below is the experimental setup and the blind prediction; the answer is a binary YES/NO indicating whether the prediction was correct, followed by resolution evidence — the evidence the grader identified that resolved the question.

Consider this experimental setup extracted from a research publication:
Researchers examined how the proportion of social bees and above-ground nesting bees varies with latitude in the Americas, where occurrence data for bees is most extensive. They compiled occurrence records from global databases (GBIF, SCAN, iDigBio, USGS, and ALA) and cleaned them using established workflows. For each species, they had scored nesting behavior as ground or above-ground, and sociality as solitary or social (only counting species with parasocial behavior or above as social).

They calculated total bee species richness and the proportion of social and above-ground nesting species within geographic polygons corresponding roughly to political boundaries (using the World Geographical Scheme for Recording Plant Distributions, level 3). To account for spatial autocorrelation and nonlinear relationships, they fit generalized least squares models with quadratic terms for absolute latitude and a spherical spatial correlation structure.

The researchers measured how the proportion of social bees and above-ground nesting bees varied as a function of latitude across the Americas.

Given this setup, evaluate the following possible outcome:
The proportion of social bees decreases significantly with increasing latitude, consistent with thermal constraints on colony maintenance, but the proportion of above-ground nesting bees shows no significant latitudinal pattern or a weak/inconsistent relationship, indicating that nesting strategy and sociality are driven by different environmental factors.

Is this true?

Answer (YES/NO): NO